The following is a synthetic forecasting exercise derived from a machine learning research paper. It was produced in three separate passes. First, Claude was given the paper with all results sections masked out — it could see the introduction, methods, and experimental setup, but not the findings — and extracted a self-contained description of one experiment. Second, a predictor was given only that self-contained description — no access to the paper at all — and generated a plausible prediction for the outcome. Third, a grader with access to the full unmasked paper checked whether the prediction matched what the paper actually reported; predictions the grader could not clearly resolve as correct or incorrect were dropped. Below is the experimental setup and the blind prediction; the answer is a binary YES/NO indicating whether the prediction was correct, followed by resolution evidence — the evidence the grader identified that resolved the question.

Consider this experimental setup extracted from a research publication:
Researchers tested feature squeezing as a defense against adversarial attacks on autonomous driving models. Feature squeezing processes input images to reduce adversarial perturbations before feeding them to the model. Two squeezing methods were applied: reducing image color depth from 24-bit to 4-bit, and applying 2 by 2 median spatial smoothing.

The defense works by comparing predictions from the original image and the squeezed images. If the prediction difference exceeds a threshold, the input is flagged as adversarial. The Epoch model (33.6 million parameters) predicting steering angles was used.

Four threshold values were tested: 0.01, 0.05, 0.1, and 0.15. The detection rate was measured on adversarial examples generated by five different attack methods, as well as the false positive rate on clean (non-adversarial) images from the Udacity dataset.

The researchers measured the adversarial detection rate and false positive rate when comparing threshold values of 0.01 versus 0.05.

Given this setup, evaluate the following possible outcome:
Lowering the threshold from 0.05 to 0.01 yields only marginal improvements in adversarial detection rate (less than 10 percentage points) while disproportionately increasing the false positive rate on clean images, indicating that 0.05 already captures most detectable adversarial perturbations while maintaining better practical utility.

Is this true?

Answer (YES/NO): NO